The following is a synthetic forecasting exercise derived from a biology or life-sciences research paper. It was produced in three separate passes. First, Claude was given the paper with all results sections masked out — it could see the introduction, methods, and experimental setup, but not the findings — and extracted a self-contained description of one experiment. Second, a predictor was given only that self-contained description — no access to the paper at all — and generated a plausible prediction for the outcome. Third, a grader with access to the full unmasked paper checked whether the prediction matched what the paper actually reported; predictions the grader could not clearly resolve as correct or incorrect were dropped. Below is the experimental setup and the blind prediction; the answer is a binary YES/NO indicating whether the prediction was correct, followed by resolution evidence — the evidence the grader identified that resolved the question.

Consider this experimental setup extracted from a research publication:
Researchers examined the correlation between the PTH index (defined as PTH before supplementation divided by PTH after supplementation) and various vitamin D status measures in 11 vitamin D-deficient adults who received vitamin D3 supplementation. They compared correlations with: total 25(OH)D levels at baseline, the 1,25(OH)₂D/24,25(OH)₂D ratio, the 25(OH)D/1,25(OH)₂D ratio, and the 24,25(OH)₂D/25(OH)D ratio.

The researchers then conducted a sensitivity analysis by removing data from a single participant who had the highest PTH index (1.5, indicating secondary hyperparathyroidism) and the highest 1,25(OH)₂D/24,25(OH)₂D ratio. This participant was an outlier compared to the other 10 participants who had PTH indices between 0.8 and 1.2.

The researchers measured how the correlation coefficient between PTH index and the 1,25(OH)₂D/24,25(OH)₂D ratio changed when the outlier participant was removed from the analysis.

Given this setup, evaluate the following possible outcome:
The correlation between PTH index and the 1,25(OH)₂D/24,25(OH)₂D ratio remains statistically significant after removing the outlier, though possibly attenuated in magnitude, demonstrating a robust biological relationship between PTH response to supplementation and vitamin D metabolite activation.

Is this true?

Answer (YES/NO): YES